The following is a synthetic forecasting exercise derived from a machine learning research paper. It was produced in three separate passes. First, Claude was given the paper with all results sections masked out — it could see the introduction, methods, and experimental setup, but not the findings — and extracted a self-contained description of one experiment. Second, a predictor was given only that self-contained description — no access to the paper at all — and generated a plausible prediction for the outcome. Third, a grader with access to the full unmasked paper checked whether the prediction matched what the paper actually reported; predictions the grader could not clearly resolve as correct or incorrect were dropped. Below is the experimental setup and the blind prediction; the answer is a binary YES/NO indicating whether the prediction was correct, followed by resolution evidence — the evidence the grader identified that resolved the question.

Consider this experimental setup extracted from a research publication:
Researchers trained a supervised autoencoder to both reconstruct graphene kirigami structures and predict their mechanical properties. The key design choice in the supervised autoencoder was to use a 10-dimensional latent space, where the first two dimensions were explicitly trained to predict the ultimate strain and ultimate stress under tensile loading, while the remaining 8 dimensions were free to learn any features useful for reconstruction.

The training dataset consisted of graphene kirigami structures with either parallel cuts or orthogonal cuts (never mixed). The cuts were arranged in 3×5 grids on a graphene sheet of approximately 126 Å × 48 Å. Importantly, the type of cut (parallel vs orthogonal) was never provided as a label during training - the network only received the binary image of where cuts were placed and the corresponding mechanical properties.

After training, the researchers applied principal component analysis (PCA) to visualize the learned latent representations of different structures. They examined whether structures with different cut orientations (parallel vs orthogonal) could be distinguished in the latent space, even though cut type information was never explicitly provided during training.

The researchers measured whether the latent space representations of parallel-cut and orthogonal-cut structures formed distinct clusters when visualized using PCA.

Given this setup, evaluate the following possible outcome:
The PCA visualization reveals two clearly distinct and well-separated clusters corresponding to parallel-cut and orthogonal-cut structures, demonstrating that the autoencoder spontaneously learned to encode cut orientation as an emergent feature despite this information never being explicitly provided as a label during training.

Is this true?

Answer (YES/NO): YES